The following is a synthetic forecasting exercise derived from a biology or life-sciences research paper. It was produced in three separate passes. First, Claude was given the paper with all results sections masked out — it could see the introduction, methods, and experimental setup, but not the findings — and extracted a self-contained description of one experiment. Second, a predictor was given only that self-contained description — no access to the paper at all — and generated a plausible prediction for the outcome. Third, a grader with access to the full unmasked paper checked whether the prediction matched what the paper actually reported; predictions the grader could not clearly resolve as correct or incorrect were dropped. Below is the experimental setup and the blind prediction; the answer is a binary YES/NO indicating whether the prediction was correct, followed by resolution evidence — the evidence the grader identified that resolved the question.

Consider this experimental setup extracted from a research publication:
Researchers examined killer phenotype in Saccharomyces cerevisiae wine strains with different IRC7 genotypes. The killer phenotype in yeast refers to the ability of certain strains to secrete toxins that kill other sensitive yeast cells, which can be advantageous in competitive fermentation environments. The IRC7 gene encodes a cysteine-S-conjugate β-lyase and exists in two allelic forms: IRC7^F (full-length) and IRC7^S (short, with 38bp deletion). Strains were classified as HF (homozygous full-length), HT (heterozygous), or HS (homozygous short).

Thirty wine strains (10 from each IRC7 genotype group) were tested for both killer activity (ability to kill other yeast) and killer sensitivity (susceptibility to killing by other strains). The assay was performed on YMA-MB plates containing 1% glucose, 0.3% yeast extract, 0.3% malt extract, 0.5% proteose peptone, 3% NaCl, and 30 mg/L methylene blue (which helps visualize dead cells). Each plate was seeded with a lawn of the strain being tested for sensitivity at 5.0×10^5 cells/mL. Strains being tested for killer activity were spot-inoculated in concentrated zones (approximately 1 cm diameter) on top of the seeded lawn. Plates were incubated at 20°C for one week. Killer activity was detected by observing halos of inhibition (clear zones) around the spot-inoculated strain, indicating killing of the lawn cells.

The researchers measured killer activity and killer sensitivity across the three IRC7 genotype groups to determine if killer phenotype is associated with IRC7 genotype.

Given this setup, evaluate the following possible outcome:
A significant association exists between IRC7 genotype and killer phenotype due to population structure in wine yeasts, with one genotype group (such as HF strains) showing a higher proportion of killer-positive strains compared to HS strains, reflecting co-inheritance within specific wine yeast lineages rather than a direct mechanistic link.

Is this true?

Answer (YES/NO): NO